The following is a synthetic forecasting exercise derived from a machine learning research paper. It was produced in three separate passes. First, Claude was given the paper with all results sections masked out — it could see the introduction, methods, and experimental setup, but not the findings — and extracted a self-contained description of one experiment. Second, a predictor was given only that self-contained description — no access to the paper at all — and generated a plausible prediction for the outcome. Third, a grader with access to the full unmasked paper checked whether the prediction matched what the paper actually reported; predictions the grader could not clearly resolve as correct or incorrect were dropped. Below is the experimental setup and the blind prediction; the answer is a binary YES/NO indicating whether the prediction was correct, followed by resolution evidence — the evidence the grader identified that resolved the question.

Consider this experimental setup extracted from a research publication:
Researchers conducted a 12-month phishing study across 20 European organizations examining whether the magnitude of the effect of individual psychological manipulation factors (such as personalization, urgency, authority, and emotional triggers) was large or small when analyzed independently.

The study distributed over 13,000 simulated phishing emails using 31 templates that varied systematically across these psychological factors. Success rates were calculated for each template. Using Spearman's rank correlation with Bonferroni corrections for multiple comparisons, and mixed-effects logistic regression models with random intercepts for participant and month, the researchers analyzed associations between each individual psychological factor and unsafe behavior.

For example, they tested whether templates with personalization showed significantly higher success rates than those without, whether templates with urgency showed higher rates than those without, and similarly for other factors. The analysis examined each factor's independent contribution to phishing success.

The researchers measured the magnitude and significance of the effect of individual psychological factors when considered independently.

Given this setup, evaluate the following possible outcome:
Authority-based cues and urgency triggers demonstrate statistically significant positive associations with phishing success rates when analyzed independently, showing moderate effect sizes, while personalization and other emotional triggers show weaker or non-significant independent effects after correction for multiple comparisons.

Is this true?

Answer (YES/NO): NO